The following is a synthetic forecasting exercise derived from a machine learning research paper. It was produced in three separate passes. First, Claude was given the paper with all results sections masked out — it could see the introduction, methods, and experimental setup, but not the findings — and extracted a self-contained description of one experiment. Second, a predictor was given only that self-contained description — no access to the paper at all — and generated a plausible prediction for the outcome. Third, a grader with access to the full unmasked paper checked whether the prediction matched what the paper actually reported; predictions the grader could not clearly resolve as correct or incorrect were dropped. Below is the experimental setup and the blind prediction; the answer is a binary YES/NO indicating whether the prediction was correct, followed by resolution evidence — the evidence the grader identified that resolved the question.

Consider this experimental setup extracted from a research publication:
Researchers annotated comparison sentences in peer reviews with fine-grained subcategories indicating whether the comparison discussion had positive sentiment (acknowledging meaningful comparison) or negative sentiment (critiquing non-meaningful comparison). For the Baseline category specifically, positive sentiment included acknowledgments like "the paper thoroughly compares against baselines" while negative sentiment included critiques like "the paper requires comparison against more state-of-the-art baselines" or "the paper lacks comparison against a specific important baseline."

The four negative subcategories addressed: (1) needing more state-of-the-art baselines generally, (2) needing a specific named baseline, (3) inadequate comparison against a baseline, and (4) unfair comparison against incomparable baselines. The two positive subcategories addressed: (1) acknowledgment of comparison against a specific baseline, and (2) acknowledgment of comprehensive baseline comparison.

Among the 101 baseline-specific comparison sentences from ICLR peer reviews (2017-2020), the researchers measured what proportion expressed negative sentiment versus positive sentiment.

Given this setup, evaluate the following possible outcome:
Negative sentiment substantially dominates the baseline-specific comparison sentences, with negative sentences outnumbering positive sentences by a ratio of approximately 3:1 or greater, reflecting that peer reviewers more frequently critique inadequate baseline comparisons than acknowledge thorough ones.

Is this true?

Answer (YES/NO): YES